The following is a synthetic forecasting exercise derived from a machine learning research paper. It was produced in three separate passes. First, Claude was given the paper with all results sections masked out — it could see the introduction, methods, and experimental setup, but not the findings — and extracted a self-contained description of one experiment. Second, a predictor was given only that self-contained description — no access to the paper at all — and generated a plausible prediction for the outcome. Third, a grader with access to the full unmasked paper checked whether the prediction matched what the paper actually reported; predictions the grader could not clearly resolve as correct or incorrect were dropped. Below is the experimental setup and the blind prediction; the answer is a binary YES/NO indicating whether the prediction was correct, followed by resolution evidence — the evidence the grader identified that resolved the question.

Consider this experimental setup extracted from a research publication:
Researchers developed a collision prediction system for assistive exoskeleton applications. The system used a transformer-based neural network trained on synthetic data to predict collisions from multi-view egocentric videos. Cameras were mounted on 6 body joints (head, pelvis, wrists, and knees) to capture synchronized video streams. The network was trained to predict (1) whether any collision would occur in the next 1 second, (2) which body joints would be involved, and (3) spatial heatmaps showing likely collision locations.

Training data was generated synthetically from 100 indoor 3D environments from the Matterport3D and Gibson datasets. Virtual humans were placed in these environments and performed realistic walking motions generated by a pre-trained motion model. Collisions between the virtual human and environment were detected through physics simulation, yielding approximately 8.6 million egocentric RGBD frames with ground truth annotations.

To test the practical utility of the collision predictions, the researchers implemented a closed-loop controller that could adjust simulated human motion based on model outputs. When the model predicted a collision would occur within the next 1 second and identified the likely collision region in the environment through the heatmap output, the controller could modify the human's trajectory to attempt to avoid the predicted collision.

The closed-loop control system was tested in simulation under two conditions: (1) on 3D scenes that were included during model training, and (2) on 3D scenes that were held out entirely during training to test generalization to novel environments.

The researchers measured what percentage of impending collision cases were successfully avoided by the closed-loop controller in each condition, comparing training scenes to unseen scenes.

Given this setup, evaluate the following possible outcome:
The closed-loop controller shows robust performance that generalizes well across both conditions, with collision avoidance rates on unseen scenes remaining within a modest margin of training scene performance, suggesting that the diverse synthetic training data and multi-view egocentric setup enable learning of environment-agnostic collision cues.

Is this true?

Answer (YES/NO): YES